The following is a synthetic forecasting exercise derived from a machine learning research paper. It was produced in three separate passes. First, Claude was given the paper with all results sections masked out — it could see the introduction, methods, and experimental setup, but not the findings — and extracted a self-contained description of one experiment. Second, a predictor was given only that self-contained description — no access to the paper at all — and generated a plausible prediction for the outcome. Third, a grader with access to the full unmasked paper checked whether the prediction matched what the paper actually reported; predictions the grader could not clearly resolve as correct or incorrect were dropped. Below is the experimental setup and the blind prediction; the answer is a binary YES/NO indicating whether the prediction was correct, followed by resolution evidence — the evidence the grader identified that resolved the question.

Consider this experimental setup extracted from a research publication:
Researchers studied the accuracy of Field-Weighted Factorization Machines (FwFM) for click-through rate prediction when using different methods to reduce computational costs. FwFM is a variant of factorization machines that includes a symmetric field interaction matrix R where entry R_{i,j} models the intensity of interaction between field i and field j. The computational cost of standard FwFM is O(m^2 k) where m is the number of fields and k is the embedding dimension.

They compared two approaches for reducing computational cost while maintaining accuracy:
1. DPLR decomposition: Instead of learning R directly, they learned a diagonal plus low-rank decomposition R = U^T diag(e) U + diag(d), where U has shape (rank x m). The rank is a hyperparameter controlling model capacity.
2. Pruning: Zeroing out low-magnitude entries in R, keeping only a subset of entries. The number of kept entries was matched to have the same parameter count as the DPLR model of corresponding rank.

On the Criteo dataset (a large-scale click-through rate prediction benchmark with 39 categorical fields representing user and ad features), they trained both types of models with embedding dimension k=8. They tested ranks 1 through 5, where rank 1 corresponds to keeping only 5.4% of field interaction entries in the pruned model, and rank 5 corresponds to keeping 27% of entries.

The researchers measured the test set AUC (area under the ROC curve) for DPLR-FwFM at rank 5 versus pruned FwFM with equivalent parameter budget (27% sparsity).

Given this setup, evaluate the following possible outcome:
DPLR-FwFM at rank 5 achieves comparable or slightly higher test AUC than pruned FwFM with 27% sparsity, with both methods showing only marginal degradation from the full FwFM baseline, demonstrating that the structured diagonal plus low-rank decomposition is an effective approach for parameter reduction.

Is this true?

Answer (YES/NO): NO